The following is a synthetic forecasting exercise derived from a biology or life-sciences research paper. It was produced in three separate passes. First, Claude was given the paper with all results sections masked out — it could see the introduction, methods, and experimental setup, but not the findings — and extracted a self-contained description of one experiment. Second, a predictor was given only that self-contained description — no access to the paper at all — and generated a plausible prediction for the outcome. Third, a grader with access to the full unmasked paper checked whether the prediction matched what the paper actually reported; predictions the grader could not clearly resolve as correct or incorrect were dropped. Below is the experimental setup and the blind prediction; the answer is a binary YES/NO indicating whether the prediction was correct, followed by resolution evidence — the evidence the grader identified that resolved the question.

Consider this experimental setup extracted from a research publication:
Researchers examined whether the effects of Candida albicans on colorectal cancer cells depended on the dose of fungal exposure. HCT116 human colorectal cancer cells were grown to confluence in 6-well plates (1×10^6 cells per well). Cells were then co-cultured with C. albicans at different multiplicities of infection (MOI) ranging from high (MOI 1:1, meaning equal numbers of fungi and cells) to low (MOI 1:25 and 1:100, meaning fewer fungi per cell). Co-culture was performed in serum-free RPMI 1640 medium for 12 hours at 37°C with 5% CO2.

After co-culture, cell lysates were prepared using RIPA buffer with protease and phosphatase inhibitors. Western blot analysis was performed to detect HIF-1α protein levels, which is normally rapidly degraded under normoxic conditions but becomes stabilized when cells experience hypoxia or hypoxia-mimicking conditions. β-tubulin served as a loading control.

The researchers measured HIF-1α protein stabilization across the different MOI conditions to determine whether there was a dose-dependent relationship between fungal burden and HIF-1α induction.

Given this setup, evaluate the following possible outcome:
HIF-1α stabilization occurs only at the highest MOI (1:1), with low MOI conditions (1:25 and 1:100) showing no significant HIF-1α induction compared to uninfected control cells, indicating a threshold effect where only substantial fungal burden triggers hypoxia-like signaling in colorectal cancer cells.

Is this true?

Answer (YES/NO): NO